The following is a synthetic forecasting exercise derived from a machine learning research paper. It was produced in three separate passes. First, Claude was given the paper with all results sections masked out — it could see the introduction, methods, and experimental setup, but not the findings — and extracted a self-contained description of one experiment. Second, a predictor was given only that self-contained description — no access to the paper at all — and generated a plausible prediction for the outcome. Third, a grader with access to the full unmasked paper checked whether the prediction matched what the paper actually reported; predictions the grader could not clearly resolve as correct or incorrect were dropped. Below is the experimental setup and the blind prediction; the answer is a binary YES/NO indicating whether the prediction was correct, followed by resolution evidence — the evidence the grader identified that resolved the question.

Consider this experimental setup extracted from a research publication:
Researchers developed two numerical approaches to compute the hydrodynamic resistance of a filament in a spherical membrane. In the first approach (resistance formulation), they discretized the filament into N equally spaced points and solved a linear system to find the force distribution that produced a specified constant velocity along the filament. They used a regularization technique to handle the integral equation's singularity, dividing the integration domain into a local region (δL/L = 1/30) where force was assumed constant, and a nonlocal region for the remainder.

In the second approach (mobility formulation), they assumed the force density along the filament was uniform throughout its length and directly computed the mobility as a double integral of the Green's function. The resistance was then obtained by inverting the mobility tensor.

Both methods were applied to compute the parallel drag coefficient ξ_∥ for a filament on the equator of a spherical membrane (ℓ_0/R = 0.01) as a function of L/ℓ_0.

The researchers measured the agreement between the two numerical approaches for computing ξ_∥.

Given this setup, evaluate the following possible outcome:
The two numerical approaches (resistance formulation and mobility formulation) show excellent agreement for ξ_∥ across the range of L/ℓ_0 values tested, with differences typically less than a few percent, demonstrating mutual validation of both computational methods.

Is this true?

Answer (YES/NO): YES